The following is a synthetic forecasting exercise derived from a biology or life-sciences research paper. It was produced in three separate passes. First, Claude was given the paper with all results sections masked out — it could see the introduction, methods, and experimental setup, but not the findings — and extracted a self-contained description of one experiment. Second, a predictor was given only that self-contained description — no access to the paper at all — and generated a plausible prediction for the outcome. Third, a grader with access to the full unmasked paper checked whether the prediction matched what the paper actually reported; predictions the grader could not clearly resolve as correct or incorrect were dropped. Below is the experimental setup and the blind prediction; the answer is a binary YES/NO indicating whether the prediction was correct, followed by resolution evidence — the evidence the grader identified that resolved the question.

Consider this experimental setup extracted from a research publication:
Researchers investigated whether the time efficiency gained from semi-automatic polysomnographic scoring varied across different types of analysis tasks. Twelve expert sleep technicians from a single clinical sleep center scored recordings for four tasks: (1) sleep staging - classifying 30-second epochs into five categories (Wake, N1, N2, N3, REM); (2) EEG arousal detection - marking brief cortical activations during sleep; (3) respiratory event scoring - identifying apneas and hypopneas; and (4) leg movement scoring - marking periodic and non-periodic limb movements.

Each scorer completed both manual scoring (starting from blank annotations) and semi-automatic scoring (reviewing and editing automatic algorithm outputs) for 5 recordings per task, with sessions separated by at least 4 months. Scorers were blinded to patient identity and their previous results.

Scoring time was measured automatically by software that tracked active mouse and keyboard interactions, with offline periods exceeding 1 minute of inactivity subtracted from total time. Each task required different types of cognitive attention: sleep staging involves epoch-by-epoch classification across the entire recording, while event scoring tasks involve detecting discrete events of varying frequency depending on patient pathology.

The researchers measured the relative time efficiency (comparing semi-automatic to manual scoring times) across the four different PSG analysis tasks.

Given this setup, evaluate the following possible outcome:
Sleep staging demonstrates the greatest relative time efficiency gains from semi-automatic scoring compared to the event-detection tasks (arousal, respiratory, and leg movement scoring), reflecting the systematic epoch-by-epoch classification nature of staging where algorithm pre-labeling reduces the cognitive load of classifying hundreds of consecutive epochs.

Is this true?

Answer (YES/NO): NO